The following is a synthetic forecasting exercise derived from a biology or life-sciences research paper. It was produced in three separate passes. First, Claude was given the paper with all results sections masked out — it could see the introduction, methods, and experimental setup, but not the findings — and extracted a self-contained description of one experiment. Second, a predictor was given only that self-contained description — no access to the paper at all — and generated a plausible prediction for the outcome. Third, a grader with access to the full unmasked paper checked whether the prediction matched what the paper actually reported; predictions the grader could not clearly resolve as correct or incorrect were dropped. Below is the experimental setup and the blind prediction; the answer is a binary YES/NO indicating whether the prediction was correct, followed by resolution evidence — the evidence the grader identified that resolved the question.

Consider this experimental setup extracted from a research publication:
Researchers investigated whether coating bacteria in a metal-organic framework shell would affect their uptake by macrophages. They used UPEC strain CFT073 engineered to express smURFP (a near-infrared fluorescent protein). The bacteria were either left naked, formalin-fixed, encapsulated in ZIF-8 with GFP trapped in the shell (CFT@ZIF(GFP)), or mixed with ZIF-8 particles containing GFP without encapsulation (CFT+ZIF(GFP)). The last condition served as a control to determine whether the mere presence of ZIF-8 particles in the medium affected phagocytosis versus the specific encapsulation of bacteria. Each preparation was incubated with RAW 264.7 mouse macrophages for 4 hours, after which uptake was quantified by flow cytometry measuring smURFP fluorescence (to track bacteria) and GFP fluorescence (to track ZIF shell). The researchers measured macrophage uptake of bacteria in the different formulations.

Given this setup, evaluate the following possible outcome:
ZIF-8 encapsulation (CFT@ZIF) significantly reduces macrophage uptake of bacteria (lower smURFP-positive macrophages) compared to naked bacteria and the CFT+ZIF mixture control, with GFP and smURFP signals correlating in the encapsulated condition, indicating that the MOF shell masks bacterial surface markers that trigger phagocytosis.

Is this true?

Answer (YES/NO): NO